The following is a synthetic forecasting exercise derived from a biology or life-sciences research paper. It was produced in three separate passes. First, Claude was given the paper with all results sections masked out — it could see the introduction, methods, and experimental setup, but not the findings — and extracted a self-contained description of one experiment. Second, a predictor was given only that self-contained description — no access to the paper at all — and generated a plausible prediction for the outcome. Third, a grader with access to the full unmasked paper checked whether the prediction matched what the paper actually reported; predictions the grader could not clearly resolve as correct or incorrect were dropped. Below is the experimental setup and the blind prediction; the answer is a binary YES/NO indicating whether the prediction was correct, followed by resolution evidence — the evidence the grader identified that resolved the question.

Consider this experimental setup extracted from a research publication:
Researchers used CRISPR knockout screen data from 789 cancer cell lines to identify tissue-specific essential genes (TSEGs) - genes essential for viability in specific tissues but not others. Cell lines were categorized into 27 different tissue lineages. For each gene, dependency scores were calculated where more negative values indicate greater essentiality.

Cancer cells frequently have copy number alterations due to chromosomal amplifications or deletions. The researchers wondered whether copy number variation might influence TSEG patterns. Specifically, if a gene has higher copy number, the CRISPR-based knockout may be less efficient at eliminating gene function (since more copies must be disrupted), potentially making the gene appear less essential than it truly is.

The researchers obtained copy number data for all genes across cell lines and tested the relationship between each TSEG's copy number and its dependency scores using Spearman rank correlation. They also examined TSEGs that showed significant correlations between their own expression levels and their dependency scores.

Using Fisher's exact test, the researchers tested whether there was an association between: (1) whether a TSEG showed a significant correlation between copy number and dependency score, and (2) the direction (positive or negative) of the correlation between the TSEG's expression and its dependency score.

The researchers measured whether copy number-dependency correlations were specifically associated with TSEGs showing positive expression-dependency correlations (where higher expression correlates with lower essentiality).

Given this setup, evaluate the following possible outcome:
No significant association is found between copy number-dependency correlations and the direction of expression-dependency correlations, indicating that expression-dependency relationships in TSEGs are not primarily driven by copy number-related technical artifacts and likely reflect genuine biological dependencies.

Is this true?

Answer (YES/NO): NO